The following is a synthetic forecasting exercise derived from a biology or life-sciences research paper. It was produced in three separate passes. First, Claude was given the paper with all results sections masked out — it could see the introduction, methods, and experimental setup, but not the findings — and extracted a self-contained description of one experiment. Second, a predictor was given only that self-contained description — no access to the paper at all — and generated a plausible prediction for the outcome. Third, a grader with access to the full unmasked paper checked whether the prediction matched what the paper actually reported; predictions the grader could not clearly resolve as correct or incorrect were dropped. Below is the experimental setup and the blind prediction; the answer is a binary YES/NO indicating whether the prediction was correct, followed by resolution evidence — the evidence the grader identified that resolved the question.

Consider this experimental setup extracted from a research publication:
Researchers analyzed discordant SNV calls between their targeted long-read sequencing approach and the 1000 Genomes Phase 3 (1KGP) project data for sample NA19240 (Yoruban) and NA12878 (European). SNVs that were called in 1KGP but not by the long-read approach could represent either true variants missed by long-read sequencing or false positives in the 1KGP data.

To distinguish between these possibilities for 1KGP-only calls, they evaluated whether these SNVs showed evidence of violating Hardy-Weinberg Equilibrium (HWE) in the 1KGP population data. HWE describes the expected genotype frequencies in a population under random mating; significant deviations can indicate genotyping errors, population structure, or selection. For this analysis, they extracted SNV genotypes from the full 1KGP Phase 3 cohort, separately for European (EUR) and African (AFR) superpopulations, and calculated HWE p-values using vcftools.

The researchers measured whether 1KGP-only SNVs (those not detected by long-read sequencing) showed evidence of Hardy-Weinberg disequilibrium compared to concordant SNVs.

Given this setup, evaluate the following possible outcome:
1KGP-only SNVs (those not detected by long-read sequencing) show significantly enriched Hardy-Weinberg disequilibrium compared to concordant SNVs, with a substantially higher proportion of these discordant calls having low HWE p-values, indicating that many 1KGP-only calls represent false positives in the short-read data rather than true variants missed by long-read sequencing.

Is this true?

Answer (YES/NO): YES